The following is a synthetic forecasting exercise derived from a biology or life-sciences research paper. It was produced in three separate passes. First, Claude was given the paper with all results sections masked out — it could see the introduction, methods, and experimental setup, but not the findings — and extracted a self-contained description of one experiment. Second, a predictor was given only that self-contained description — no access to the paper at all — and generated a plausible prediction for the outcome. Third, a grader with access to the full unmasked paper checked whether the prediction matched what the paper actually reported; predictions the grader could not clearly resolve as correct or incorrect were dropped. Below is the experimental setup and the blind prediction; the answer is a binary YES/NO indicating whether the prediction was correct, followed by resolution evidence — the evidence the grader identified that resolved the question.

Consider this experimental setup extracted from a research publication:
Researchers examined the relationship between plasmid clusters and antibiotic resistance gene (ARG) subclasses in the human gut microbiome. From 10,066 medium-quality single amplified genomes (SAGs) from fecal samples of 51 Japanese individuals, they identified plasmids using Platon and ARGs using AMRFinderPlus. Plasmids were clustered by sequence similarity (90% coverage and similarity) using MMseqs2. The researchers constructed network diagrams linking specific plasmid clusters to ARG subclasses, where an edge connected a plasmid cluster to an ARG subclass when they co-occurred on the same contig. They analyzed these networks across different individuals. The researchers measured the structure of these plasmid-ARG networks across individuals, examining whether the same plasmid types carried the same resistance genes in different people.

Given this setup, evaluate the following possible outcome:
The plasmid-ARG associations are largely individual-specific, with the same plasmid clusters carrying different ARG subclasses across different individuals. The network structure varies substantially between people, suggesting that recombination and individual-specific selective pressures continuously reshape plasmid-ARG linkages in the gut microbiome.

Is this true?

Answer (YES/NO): NO